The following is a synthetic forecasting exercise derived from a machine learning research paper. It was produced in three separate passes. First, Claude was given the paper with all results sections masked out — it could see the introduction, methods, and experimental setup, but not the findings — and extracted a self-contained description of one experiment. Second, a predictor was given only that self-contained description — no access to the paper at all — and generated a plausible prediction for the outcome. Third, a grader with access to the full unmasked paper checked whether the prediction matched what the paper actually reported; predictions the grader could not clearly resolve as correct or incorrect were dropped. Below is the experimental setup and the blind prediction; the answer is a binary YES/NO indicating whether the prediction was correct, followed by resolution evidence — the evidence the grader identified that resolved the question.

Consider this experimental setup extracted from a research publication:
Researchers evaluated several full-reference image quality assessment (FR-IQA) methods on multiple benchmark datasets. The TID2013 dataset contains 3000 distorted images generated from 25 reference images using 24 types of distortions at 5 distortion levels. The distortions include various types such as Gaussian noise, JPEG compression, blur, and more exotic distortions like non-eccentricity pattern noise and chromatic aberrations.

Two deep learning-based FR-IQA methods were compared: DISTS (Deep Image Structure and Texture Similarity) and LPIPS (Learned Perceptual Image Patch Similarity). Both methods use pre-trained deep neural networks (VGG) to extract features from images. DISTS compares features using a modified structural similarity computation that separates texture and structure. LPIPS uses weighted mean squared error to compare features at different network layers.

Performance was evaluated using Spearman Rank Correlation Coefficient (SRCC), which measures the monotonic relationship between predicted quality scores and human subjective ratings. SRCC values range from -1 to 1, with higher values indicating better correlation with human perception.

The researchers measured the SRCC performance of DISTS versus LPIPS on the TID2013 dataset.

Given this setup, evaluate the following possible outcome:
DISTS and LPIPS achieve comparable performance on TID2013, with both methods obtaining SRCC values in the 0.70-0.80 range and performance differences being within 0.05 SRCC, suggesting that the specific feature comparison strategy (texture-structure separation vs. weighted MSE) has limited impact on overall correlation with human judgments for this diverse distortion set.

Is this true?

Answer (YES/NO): NO